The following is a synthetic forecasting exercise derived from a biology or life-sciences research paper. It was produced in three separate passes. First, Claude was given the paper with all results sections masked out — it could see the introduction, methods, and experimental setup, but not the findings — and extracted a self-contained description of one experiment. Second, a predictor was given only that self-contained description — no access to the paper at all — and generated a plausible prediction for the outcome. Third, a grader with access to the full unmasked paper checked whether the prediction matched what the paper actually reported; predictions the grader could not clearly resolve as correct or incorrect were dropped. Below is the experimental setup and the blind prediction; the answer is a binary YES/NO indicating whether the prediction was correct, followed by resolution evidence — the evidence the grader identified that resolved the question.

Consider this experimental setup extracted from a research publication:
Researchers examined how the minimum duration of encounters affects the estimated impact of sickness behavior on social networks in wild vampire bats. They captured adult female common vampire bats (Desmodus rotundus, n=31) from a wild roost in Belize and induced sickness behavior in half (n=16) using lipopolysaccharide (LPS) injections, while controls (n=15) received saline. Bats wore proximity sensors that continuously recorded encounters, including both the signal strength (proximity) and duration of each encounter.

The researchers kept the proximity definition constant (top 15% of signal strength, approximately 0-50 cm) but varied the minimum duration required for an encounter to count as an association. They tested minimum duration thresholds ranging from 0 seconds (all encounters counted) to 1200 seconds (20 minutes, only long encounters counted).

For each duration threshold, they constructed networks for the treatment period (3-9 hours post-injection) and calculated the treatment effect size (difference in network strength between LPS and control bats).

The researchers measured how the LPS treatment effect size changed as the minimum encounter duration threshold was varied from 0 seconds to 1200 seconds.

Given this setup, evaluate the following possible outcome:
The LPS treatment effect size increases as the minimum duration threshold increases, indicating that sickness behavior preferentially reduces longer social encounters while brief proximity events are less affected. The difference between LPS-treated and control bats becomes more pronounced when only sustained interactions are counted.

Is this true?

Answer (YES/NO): NO